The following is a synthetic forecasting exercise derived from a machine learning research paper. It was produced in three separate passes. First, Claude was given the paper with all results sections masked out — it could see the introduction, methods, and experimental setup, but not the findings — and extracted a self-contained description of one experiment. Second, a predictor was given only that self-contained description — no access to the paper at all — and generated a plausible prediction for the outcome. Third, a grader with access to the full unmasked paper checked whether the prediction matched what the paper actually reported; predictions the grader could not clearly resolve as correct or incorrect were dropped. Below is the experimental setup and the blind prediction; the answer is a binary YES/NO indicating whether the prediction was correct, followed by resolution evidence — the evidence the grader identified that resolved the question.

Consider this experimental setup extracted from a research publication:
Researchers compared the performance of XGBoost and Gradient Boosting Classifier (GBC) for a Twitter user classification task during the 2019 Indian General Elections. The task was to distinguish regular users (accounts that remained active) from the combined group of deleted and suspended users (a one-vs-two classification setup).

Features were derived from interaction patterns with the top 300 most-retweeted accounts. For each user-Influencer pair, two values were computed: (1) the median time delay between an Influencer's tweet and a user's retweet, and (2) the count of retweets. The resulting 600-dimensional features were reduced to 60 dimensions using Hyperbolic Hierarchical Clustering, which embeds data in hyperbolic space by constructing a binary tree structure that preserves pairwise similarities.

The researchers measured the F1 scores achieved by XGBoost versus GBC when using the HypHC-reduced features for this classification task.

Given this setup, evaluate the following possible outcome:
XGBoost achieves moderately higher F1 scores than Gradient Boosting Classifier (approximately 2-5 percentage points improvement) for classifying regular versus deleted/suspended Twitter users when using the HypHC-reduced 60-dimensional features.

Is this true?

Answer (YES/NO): NO